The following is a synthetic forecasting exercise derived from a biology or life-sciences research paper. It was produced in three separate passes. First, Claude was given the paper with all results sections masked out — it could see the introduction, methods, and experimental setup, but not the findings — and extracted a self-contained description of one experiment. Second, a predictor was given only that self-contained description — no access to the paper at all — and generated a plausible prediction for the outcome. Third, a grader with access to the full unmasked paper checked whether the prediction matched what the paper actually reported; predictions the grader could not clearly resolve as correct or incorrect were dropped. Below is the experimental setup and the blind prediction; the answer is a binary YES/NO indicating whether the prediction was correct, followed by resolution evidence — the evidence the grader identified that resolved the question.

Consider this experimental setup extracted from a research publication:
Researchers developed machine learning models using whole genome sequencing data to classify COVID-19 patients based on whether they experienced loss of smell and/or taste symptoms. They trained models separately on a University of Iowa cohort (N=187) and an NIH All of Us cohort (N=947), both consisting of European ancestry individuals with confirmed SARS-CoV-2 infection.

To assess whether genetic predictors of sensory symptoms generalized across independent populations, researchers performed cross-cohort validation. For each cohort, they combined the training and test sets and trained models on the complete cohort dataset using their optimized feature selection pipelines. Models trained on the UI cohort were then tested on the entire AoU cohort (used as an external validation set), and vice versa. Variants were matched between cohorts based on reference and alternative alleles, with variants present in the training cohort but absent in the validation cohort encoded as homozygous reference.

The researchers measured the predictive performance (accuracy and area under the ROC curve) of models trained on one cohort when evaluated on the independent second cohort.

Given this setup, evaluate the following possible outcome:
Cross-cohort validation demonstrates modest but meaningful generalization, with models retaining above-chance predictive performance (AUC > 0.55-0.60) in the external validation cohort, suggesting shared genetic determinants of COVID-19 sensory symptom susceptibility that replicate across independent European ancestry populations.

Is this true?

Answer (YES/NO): NO